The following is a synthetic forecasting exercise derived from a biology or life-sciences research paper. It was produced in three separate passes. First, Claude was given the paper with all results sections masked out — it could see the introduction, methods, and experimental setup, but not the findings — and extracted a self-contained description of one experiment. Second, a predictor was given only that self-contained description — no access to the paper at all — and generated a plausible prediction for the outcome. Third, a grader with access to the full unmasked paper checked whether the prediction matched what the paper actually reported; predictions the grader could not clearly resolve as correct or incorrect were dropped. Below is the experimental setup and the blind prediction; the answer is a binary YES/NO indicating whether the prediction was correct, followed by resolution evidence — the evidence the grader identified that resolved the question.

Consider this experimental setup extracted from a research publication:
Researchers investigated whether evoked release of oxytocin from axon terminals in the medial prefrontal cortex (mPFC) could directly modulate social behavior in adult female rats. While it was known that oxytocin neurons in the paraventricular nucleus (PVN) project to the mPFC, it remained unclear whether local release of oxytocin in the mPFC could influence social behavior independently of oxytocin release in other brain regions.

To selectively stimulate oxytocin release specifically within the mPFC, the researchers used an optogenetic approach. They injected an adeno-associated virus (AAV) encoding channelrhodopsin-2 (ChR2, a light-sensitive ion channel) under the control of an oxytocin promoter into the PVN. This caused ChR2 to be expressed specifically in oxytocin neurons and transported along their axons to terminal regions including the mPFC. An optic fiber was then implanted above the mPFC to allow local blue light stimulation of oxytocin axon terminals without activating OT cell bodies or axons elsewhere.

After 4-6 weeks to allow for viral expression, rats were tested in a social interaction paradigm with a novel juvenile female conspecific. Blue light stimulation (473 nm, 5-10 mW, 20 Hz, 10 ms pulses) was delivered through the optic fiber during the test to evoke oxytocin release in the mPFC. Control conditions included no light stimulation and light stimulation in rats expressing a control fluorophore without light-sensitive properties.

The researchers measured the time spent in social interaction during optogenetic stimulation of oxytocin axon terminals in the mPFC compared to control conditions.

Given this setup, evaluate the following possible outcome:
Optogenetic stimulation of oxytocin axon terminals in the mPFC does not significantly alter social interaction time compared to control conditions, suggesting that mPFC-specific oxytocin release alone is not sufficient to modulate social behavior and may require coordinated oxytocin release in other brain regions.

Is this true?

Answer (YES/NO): NO